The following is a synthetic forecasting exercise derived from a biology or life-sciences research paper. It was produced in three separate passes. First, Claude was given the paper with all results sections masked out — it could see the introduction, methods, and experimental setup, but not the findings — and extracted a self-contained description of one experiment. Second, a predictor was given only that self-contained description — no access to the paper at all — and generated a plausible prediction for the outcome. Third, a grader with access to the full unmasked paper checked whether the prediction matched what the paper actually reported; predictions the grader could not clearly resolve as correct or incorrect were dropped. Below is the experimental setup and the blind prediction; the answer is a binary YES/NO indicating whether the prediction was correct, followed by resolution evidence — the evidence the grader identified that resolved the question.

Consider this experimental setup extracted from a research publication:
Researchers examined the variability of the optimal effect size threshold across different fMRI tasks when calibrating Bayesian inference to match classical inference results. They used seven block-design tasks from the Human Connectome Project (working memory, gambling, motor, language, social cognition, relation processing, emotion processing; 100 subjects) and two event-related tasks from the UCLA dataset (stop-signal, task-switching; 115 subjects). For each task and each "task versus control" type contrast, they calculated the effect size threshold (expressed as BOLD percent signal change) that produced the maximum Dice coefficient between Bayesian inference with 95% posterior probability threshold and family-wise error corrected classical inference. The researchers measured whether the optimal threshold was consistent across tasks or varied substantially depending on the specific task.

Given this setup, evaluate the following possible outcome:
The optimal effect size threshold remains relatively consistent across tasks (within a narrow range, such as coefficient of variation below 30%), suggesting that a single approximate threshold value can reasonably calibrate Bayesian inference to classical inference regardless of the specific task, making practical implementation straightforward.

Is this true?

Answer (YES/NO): NO